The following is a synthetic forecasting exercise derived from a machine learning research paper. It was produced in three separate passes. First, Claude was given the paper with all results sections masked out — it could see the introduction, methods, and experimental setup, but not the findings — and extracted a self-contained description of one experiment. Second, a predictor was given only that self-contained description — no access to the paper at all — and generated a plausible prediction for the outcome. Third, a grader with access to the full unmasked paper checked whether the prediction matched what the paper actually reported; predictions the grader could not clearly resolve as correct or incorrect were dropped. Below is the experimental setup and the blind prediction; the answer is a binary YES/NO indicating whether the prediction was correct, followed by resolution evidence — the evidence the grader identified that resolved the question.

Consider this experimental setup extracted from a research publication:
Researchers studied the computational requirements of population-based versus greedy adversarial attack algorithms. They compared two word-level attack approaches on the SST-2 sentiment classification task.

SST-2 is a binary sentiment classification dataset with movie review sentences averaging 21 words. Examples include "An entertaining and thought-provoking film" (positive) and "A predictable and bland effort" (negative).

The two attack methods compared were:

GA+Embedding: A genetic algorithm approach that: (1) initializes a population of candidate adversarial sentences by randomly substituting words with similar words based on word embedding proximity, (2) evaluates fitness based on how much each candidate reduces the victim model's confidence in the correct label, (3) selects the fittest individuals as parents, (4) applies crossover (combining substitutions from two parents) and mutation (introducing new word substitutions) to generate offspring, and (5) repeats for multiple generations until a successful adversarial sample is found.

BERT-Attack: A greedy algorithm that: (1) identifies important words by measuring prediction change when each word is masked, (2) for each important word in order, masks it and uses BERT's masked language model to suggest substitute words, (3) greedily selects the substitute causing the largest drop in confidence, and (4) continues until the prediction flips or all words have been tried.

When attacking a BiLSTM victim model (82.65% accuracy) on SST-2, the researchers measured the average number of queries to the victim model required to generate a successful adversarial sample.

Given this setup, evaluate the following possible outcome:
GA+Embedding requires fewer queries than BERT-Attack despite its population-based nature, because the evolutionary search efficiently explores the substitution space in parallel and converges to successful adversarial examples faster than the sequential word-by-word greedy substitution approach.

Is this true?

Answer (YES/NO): NO